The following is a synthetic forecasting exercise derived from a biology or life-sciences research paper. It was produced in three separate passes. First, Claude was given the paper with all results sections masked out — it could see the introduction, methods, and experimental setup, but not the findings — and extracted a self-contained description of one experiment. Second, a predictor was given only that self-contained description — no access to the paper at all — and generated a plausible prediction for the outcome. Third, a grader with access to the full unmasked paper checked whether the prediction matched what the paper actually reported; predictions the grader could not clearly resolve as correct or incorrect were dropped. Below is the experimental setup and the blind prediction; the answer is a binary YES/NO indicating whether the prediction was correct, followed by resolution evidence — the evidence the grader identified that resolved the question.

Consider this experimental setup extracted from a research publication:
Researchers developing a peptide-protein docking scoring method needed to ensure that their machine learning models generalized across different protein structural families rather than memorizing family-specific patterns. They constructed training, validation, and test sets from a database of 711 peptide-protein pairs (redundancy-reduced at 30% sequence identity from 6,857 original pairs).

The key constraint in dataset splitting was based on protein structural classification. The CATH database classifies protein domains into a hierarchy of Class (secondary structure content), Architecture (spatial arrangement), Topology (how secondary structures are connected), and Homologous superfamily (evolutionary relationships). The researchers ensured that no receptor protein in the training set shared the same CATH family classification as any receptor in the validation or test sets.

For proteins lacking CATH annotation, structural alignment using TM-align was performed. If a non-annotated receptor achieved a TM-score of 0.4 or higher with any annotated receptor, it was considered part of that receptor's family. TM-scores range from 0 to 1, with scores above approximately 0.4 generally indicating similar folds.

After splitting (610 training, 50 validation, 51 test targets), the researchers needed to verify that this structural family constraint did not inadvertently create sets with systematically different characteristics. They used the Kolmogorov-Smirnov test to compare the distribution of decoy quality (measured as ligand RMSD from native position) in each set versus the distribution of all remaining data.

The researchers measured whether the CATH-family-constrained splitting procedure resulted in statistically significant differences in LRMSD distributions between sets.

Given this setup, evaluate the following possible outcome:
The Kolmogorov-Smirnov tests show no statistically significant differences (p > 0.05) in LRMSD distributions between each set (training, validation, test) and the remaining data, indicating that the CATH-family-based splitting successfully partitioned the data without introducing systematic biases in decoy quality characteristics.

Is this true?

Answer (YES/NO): YES